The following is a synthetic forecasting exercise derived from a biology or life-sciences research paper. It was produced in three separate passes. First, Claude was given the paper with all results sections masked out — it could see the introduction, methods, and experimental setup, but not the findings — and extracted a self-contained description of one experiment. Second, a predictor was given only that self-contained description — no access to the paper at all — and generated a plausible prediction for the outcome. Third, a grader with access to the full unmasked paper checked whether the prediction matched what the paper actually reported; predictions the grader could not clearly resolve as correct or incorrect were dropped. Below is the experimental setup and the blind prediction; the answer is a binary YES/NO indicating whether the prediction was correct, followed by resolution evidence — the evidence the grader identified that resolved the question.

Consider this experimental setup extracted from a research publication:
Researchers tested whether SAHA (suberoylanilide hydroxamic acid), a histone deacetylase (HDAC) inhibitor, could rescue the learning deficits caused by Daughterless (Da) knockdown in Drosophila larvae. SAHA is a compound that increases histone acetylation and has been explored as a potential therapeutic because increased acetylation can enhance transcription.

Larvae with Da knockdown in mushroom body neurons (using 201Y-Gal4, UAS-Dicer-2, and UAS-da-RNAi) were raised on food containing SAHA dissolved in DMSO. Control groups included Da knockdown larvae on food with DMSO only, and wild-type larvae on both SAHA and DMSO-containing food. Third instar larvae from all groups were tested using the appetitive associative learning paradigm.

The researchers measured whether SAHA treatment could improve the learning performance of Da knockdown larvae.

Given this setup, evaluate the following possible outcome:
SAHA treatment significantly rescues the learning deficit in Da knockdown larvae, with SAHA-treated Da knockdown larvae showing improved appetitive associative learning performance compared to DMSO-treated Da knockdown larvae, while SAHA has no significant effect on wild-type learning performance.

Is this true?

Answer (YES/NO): NO